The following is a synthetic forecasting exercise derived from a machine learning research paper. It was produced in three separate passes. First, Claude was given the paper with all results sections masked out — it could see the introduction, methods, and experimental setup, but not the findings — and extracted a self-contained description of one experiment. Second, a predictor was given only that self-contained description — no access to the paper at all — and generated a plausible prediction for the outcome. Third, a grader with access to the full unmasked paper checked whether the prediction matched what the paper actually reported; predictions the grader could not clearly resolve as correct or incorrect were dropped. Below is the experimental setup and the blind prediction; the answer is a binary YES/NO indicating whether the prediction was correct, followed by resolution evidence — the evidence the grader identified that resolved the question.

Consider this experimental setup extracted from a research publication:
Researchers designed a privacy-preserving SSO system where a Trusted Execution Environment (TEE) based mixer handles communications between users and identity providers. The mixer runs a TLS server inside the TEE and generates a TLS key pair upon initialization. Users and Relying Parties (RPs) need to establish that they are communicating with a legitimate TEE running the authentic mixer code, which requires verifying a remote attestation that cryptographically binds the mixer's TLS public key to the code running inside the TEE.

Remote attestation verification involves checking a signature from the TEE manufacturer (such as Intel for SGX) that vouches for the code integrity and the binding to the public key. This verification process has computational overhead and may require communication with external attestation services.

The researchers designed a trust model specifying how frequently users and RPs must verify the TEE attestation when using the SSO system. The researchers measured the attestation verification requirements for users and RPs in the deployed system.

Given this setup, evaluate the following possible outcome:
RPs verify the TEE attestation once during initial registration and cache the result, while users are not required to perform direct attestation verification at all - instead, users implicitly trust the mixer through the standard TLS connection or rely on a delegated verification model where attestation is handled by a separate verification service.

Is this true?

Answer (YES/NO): NO